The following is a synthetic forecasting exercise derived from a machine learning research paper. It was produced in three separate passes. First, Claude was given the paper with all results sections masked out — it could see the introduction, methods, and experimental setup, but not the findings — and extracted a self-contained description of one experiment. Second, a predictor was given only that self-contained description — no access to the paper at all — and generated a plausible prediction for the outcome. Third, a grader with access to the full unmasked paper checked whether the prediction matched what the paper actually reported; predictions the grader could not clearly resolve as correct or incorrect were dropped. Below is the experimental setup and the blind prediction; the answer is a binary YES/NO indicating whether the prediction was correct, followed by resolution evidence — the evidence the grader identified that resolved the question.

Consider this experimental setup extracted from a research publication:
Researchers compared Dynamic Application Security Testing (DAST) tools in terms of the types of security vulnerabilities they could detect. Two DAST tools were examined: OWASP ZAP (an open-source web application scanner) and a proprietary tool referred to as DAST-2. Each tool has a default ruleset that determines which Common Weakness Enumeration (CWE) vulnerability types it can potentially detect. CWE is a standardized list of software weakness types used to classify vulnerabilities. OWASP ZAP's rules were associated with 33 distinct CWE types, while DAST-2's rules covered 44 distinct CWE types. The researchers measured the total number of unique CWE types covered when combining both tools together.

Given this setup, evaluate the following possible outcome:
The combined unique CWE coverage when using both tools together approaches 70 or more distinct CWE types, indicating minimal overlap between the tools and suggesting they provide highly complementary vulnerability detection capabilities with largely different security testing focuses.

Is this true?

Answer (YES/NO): NO